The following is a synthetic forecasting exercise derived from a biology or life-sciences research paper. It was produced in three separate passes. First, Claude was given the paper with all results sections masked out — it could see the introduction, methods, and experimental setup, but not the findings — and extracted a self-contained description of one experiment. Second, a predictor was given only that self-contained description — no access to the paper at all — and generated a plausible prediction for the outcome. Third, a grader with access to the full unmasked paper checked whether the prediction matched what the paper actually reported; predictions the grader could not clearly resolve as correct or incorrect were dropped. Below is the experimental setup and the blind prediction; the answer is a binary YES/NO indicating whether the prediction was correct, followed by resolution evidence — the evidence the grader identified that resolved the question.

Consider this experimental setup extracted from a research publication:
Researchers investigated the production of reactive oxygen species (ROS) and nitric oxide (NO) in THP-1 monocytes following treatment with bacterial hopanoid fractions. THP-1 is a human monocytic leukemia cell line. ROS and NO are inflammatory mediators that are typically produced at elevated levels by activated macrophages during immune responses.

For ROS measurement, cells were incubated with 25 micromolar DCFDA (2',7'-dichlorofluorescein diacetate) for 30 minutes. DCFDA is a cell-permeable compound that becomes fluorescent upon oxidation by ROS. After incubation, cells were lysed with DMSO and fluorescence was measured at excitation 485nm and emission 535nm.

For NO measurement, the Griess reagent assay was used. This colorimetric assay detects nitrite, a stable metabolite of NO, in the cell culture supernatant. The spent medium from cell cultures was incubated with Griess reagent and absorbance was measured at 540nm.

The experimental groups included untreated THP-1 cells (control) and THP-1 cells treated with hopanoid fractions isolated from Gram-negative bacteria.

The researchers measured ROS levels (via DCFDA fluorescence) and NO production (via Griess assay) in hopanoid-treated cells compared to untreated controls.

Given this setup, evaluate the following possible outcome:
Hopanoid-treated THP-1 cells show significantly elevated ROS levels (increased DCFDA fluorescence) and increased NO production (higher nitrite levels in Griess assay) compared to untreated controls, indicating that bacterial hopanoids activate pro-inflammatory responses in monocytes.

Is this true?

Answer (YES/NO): YES